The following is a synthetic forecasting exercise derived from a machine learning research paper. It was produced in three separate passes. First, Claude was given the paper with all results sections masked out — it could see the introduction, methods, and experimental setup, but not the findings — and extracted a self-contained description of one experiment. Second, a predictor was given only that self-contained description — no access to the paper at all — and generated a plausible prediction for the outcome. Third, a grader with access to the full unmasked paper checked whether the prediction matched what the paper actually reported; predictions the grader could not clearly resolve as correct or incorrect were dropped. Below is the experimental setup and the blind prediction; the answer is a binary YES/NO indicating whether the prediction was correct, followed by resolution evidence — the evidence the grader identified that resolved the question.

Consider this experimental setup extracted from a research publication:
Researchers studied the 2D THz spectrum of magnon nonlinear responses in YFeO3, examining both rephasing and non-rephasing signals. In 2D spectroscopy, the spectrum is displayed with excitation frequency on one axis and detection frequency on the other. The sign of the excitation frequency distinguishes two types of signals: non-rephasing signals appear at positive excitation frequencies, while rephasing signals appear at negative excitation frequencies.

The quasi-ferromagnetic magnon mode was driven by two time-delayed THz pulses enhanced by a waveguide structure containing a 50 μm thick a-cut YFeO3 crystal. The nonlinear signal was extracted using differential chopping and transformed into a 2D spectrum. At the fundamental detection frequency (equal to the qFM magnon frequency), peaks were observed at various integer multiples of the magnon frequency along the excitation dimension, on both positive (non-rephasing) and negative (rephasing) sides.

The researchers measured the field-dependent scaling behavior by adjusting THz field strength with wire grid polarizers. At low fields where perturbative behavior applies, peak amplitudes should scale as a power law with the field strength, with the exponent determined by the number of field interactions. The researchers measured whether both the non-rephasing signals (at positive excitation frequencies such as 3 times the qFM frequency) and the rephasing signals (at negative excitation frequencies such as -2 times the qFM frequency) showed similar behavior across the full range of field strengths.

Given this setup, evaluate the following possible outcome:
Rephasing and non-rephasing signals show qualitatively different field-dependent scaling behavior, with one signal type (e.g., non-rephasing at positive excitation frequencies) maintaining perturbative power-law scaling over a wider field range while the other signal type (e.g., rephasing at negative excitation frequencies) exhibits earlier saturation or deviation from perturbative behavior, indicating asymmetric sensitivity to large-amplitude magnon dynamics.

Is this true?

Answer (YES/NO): NO